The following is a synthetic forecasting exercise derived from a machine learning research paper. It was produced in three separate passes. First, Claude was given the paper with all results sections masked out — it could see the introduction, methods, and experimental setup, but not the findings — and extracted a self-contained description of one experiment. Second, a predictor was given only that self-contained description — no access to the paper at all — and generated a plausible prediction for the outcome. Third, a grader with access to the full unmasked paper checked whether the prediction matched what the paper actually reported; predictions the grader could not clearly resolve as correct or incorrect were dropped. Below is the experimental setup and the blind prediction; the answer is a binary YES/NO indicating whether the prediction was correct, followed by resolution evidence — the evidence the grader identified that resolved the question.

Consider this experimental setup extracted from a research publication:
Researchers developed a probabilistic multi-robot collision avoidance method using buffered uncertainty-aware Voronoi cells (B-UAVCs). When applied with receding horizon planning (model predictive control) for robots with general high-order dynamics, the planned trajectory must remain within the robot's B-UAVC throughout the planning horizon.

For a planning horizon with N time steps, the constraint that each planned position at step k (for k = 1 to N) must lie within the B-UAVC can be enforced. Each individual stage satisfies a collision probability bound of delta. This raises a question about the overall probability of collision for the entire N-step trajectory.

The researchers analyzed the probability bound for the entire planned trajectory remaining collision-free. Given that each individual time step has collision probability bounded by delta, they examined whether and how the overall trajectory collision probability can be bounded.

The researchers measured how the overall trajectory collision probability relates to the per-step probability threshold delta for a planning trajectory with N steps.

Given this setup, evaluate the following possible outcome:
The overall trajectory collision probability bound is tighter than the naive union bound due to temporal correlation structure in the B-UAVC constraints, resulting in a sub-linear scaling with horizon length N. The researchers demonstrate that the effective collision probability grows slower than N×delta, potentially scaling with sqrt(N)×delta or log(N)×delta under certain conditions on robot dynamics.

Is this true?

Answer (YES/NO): NO